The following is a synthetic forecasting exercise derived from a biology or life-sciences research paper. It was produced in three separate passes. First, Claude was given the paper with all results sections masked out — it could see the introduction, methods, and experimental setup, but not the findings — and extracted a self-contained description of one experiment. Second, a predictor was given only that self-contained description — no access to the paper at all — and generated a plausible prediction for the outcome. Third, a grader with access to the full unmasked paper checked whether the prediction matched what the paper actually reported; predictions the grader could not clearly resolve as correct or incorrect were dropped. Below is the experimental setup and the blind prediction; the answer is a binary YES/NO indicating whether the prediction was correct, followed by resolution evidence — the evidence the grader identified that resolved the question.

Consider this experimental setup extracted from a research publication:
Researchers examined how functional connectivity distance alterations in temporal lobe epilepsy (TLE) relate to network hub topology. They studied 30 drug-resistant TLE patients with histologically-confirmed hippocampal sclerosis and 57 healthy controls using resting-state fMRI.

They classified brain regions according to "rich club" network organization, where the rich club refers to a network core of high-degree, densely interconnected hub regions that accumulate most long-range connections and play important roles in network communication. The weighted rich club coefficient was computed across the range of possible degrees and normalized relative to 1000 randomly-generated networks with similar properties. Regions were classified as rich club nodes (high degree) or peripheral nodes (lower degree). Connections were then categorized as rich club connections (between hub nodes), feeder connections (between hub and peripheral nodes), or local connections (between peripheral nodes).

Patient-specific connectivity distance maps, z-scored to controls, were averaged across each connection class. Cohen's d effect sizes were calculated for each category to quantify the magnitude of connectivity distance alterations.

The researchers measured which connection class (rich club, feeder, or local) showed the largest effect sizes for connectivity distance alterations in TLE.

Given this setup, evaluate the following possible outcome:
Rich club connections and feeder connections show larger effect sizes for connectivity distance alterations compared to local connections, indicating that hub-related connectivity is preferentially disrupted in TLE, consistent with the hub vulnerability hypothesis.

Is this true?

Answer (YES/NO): YES